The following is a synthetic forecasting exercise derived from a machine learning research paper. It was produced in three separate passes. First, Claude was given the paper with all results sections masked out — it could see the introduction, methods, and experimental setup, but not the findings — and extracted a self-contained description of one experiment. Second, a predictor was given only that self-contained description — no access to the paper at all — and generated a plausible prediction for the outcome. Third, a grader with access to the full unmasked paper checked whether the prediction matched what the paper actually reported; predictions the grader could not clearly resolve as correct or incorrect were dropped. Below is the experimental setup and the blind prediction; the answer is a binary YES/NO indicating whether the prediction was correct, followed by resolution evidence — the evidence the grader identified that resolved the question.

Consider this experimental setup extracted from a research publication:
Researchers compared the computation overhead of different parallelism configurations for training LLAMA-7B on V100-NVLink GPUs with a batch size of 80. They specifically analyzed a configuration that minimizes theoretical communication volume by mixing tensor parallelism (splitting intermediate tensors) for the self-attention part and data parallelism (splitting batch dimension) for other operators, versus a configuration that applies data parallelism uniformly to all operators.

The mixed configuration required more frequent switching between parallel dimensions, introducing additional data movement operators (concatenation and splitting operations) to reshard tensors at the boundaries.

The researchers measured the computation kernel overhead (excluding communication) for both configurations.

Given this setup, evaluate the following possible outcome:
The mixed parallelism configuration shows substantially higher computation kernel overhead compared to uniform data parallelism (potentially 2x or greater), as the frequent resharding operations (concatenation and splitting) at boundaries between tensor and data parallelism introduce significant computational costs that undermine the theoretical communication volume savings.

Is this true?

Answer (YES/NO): NO